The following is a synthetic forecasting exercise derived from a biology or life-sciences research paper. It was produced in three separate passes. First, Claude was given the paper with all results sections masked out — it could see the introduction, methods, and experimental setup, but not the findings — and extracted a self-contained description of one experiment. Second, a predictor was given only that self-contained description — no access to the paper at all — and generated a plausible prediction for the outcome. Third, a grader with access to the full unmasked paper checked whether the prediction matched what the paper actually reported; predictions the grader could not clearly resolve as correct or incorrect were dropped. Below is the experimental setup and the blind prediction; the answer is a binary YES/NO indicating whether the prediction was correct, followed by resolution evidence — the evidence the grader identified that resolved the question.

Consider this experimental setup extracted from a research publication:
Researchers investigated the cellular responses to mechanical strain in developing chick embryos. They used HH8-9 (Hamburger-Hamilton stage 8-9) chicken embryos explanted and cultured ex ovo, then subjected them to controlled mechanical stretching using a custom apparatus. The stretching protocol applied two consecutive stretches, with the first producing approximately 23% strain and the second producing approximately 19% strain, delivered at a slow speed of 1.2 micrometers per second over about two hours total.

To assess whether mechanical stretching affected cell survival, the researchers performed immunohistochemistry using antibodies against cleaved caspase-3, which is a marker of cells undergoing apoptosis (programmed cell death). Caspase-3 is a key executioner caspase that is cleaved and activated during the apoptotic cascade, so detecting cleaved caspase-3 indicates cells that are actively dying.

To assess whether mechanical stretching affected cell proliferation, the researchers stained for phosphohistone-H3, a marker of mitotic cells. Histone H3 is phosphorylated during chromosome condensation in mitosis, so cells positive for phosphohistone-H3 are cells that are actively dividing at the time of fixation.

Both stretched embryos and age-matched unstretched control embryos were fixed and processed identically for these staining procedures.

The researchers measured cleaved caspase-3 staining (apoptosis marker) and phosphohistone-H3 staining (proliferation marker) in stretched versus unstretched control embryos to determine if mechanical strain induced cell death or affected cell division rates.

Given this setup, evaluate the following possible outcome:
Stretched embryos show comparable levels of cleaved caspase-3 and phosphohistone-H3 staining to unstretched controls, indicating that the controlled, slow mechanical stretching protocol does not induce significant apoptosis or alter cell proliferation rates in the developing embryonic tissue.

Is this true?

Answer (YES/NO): YES